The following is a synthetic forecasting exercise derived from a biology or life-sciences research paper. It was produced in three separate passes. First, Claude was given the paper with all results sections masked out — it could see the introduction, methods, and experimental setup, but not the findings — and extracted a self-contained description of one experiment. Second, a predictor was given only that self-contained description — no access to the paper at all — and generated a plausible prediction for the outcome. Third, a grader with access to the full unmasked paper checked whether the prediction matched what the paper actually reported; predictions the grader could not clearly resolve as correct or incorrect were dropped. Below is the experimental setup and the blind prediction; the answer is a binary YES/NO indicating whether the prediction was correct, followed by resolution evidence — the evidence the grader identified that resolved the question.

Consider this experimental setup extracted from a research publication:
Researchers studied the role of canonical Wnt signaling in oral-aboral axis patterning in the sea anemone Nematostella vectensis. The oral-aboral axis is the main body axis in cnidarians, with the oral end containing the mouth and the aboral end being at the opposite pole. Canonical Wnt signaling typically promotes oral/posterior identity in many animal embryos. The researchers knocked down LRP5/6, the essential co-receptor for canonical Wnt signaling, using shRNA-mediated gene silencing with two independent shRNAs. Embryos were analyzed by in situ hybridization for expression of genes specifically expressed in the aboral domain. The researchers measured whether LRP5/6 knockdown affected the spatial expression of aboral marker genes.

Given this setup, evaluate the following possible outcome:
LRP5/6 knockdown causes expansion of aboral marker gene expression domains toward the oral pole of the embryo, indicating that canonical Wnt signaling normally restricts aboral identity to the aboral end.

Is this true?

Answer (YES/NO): YES